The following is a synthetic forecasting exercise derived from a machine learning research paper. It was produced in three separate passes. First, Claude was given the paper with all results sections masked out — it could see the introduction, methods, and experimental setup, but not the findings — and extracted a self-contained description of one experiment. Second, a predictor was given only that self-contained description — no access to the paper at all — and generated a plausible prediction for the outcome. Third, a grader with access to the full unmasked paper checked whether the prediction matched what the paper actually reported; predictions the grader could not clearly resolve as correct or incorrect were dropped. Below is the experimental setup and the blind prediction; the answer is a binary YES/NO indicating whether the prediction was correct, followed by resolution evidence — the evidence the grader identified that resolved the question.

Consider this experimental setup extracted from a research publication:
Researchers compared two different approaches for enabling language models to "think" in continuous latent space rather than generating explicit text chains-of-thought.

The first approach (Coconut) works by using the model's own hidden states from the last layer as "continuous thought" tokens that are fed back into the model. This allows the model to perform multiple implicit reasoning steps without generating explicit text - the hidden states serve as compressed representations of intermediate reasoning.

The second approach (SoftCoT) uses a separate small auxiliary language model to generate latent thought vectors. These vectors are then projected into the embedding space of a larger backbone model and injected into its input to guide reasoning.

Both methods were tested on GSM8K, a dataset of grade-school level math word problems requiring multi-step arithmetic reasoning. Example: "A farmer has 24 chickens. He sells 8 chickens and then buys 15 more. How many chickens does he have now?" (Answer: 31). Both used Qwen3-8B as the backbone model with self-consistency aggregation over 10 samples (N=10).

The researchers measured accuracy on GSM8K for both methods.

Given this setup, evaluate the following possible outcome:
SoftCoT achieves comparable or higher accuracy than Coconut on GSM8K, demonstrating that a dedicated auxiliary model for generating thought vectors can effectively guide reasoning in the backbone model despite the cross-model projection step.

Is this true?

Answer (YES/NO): YES